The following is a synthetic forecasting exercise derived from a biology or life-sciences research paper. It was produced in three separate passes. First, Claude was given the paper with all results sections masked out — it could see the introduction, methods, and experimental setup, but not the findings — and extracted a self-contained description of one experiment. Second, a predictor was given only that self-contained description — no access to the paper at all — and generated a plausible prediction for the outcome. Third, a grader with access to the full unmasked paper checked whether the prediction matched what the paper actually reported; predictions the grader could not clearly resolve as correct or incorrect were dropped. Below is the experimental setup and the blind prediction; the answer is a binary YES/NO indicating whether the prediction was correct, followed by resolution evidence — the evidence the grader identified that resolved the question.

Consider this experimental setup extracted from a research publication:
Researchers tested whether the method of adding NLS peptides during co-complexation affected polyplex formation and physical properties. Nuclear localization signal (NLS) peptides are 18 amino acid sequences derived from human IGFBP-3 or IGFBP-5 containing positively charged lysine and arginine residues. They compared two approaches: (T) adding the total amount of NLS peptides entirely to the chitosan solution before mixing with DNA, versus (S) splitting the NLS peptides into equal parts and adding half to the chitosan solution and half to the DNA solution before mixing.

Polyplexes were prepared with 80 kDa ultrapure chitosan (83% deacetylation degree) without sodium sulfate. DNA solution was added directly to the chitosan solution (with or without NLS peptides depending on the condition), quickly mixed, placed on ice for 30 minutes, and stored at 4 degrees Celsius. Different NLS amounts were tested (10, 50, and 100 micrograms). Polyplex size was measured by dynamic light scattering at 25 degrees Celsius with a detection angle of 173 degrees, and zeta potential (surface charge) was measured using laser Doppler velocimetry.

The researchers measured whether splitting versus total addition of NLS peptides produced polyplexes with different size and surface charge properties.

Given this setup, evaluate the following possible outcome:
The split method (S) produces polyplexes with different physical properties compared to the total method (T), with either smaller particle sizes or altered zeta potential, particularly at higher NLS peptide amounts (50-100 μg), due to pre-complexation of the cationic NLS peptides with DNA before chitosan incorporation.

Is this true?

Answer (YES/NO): NO